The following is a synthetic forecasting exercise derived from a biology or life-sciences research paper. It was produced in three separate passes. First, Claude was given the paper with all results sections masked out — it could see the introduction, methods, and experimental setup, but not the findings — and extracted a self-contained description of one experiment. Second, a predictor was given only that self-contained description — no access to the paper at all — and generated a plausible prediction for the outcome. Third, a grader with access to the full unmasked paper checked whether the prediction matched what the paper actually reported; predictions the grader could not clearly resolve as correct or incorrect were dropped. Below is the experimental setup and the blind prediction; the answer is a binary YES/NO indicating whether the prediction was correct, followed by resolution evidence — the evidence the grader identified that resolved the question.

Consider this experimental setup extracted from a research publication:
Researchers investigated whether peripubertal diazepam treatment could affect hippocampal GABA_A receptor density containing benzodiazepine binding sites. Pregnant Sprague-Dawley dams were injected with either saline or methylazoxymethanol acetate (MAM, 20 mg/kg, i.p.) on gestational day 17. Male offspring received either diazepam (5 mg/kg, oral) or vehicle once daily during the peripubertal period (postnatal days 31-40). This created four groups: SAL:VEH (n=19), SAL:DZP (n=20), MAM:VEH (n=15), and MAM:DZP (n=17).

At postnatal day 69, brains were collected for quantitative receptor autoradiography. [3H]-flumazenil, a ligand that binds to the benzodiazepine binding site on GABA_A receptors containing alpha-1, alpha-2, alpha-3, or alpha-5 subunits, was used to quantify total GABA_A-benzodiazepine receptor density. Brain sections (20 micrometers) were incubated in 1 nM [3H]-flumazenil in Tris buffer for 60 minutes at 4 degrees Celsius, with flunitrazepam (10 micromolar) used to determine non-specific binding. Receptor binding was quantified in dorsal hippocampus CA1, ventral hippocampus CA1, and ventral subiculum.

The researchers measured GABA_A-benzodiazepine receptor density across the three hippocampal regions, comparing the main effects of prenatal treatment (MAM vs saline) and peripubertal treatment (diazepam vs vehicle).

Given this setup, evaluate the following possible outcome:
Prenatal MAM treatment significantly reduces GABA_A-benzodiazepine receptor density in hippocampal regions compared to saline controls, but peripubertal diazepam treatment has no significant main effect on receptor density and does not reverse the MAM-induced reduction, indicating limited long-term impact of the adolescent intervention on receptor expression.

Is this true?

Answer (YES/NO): NO